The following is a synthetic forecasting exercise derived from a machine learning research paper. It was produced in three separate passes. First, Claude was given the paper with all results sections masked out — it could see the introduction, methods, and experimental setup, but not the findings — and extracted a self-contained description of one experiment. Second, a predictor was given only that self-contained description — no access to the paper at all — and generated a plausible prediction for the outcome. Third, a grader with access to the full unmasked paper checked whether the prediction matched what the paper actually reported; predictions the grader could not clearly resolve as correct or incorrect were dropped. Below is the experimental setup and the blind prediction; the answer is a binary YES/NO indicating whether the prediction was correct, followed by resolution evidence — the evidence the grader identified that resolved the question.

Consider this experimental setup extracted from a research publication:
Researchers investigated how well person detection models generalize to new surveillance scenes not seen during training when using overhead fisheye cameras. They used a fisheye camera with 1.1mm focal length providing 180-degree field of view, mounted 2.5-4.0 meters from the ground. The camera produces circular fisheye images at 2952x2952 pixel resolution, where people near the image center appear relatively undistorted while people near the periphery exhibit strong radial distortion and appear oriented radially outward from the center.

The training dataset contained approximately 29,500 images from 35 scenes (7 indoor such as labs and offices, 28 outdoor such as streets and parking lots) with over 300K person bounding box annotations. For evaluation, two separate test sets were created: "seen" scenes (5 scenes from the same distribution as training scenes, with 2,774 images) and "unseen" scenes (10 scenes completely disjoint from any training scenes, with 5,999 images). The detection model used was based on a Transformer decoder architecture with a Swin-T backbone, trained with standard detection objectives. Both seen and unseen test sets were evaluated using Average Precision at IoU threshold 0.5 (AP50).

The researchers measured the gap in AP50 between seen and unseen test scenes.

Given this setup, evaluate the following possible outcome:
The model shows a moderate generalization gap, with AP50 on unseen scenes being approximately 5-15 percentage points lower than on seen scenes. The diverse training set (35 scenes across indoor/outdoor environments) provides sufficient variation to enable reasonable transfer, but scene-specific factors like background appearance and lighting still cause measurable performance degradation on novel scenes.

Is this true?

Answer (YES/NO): NO